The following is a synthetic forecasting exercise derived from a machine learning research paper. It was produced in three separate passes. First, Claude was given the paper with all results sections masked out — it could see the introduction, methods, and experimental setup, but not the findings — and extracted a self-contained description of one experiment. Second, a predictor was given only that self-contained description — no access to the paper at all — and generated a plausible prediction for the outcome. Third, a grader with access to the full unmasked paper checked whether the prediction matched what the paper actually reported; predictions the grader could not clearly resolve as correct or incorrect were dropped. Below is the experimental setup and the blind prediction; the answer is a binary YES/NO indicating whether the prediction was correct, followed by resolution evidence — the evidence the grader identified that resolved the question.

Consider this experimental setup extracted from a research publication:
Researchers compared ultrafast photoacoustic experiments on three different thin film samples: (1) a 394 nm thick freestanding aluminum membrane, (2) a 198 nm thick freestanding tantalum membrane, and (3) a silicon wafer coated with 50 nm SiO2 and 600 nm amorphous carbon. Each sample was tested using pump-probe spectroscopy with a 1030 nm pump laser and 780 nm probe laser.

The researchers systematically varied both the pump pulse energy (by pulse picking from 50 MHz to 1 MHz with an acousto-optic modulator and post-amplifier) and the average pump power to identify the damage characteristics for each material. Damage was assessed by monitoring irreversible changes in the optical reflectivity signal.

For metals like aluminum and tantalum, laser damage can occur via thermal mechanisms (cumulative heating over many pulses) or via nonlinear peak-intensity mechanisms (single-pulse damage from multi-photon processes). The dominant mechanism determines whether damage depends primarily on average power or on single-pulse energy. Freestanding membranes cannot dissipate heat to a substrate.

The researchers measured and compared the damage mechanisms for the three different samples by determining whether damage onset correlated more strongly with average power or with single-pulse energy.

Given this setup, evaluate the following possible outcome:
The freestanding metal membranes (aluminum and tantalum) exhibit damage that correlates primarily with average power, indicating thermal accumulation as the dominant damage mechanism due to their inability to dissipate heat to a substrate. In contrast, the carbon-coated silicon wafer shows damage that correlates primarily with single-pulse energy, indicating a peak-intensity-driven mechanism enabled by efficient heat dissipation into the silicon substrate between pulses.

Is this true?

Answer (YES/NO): NO